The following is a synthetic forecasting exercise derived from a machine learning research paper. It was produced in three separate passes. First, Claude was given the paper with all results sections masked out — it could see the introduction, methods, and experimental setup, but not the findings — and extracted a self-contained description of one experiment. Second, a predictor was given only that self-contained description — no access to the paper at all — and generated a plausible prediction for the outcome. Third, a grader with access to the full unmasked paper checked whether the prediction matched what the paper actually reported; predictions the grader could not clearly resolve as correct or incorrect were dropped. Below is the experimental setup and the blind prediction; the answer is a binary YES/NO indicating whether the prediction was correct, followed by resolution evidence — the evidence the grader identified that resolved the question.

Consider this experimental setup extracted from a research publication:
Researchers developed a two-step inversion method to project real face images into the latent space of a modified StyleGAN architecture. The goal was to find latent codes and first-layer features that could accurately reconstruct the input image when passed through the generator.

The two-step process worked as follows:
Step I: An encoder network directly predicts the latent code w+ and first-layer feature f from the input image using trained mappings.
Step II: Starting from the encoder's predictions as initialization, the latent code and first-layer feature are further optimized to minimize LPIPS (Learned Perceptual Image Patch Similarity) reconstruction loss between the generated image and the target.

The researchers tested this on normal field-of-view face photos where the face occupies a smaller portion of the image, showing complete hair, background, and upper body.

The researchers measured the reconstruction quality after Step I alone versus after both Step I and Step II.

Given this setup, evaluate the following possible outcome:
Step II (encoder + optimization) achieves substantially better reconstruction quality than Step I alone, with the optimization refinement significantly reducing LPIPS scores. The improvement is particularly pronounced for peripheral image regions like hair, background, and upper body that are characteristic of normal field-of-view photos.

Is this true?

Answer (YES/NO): YES